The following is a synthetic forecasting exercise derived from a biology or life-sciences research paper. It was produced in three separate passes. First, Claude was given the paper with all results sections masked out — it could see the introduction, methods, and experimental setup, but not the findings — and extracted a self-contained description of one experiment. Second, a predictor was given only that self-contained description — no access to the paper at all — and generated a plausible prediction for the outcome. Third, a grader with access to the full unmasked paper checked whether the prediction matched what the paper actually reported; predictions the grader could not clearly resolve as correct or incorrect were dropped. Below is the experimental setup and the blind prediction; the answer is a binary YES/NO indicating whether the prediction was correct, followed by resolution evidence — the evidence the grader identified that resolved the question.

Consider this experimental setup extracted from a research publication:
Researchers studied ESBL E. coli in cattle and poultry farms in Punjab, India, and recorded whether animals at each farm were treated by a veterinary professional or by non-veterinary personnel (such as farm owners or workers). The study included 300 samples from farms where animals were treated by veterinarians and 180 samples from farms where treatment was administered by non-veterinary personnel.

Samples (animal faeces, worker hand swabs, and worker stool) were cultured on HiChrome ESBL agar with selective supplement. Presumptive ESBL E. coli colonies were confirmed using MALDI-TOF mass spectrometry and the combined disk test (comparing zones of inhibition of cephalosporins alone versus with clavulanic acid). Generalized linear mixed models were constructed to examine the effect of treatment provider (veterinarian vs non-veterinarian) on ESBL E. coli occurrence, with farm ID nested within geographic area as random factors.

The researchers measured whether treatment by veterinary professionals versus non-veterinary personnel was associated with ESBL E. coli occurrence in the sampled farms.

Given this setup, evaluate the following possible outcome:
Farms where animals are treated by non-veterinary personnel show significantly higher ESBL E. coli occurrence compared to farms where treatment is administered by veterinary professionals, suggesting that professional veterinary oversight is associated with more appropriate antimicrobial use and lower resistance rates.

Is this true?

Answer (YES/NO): NO